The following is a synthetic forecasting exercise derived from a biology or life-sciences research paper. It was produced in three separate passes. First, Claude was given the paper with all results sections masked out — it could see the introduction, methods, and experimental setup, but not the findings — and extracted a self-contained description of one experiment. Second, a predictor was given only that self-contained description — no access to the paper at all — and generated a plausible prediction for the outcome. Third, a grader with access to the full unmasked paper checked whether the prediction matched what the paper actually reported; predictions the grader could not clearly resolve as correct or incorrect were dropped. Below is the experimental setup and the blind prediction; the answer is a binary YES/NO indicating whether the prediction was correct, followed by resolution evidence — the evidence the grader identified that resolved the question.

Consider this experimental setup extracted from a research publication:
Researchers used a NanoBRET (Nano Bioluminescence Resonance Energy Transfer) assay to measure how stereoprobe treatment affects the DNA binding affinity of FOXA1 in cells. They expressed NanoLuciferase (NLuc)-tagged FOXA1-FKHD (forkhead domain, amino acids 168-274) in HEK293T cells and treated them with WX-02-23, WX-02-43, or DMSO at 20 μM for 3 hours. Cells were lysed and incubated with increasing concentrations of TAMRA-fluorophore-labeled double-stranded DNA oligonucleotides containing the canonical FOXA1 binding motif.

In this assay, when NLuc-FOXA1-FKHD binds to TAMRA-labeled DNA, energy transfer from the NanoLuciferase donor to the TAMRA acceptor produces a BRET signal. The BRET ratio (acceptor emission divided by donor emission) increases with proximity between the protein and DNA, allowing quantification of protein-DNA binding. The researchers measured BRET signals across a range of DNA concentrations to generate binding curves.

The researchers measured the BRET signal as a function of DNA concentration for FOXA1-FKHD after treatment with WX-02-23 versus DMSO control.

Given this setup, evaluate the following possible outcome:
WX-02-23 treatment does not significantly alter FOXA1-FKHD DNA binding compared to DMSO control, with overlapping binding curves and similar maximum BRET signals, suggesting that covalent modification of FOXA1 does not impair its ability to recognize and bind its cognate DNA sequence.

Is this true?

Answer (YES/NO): NO